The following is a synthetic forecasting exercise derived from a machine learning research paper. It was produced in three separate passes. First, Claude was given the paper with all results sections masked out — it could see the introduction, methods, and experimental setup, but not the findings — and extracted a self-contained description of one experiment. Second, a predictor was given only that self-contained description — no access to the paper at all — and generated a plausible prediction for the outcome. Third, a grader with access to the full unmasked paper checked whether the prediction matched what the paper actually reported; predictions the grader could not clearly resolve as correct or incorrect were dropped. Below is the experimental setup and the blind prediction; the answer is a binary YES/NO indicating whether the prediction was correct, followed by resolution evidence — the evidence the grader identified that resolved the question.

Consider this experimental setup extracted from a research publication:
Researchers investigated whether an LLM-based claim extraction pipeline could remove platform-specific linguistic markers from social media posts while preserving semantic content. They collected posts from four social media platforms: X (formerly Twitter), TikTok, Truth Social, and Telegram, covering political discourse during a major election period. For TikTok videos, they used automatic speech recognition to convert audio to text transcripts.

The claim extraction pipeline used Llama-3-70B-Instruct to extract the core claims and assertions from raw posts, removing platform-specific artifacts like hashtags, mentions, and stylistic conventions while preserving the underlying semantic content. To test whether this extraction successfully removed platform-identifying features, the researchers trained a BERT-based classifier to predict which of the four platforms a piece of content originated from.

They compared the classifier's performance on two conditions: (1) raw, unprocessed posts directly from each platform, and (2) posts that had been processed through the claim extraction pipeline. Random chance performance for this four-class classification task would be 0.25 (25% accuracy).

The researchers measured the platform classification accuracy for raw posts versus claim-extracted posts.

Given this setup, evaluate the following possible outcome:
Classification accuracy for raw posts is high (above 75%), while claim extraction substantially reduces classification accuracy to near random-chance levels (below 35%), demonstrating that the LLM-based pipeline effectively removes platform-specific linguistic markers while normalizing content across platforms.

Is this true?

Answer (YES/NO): NO